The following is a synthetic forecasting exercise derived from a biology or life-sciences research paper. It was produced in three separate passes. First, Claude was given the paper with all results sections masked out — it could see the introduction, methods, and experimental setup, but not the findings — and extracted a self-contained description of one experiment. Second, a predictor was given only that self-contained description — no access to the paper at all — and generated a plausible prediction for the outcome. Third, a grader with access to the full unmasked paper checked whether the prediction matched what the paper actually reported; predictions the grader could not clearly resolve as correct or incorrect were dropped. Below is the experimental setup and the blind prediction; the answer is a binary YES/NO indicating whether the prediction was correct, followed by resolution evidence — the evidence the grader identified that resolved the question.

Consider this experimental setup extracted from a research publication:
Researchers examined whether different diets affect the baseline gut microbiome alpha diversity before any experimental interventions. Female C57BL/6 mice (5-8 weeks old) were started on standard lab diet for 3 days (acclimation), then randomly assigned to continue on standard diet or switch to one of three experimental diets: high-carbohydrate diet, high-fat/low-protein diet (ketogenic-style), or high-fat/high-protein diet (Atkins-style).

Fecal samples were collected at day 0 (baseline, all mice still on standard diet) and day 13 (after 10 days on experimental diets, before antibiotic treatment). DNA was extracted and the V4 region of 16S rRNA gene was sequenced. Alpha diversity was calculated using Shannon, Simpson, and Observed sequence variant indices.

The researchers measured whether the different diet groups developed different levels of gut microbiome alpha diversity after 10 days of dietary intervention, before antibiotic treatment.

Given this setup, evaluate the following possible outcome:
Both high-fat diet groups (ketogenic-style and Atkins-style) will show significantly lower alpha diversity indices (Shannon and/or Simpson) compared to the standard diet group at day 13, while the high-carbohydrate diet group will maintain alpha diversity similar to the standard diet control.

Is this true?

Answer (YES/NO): NO